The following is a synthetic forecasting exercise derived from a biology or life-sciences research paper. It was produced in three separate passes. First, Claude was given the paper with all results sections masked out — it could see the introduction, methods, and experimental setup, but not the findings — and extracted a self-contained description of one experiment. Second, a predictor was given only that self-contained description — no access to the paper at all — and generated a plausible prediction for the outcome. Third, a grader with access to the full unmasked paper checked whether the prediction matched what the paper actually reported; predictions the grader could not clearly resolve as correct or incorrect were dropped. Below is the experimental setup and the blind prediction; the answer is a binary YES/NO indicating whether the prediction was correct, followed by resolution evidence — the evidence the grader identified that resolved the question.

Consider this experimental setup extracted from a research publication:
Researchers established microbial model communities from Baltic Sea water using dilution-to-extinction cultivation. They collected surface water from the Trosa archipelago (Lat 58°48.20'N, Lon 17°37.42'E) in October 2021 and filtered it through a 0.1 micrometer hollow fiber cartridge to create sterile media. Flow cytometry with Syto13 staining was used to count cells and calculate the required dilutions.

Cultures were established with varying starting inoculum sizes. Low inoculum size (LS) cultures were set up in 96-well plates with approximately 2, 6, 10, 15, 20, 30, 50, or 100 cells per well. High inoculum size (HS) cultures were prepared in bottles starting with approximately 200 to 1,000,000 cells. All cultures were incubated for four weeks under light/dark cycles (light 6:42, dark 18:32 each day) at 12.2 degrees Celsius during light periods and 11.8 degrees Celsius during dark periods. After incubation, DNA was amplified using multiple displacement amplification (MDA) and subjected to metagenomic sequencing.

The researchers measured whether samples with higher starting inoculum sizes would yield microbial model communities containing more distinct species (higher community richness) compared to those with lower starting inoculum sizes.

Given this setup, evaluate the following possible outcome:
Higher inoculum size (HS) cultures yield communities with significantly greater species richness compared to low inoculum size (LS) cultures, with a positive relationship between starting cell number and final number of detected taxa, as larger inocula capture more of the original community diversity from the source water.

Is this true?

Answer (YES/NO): YES